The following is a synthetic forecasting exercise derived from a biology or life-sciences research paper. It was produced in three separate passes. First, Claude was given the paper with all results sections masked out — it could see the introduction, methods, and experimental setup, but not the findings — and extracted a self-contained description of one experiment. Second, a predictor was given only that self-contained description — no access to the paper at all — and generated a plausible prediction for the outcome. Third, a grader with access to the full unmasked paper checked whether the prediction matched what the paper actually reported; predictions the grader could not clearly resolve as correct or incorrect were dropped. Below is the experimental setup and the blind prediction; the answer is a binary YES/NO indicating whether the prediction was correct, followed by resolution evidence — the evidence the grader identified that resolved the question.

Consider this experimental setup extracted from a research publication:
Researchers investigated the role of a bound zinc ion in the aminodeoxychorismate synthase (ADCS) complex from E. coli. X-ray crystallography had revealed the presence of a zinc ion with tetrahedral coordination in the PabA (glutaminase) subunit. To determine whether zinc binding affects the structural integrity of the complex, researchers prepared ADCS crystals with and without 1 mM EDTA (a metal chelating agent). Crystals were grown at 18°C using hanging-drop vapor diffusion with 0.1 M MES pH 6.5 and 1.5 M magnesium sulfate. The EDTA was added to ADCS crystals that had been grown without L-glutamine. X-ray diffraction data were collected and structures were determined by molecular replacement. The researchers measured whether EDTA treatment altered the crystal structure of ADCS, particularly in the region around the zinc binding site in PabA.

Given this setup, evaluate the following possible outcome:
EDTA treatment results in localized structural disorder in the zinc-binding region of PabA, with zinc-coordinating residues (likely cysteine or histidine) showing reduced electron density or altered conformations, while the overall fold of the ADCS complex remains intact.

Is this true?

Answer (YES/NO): NO